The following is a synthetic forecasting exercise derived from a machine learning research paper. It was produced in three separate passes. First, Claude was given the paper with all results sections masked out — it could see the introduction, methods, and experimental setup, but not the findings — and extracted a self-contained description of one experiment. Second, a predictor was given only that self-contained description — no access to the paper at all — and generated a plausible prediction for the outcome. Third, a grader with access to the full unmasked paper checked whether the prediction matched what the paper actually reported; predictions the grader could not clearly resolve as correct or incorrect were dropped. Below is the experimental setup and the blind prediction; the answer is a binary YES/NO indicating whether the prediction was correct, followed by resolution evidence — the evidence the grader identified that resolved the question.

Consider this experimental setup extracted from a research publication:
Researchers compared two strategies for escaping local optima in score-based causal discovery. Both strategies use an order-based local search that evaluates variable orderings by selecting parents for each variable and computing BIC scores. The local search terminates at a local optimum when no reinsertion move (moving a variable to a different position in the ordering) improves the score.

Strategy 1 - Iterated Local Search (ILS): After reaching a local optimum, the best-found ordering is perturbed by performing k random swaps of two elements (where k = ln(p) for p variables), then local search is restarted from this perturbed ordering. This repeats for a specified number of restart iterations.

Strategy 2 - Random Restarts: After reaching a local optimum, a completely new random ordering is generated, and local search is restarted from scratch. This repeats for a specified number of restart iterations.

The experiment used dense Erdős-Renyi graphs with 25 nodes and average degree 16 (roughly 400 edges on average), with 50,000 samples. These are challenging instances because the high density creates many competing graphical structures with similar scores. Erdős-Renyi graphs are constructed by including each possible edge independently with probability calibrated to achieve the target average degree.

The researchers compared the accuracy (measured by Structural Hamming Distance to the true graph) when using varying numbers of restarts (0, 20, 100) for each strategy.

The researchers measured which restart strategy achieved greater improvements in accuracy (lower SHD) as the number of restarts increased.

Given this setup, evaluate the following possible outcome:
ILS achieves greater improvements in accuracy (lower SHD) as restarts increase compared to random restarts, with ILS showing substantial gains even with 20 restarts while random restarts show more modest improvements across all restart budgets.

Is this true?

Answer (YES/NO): YES